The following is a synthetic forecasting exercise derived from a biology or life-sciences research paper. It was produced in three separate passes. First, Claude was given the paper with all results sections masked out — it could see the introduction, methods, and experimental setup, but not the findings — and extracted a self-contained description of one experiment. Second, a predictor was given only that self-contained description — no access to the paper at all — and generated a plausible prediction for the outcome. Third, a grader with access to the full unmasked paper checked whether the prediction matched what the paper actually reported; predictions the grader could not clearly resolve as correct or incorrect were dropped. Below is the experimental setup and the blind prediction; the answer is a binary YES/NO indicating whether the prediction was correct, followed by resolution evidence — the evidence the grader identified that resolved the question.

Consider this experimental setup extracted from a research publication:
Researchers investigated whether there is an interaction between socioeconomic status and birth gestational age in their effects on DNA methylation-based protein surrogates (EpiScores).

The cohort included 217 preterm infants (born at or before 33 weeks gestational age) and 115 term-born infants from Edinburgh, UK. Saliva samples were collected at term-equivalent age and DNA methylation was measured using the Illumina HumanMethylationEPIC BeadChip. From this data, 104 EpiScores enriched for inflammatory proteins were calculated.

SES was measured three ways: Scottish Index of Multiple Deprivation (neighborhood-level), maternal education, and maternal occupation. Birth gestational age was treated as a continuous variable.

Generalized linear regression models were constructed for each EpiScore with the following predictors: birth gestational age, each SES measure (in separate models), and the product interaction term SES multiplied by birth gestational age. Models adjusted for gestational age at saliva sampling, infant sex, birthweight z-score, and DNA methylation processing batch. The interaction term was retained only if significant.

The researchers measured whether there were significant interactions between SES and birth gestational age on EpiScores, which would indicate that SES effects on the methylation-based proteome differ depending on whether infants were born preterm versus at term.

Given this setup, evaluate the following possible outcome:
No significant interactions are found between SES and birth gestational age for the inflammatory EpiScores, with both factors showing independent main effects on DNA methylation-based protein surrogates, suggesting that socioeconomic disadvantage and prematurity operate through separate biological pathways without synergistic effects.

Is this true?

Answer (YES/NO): NO